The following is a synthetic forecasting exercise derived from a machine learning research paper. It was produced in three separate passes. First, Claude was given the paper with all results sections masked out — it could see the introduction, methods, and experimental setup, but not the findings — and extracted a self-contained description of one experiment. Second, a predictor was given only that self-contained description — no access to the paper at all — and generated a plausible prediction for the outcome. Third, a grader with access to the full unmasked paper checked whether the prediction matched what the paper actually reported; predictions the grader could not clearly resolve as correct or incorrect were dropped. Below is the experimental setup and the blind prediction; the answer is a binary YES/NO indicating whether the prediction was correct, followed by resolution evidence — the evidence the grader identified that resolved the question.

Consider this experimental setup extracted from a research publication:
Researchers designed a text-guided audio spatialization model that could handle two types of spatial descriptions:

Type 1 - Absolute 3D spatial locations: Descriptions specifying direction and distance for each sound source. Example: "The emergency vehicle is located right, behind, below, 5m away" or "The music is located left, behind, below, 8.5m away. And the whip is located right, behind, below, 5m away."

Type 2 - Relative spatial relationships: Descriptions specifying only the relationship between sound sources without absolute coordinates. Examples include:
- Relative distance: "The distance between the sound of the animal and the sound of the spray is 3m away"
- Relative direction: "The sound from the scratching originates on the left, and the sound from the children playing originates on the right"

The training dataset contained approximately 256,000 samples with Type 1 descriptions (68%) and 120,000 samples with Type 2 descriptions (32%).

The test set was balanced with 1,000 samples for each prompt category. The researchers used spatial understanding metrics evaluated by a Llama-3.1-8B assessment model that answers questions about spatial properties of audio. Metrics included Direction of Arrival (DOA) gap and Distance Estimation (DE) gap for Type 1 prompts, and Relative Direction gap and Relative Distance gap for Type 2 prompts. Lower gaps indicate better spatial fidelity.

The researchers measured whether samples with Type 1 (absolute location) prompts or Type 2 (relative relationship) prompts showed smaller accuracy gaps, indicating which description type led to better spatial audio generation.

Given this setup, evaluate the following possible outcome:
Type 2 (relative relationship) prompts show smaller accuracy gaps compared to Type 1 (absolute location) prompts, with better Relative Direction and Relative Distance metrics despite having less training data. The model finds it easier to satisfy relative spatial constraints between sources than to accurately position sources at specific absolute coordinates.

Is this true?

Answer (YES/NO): NO